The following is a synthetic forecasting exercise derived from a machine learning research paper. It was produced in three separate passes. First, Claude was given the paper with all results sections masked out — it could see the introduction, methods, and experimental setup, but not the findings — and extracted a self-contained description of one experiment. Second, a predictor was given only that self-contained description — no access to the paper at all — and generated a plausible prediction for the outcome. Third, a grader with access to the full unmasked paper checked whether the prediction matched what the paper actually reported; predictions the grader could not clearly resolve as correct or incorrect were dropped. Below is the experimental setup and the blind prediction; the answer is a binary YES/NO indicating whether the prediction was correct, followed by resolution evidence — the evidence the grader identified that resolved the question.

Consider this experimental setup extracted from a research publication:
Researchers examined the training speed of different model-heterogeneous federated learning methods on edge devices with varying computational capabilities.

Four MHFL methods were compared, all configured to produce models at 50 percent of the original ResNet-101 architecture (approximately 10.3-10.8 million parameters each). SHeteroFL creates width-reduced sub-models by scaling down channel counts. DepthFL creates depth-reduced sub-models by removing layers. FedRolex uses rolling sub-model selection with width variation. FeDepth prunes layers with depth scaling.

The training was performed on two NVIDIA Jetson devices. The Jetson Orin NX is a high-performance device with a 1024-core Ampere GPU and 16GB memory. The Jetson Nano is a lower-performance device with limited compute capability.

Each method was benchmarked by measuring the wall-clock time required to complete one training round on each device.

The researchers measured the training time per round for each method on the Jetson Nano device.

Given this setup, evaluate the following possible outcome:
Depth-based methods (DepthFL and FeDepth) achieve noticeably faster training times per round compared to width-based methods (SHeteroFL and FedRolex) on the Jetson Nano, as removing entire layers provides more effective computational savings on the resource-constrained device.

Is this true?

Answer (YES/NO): NO